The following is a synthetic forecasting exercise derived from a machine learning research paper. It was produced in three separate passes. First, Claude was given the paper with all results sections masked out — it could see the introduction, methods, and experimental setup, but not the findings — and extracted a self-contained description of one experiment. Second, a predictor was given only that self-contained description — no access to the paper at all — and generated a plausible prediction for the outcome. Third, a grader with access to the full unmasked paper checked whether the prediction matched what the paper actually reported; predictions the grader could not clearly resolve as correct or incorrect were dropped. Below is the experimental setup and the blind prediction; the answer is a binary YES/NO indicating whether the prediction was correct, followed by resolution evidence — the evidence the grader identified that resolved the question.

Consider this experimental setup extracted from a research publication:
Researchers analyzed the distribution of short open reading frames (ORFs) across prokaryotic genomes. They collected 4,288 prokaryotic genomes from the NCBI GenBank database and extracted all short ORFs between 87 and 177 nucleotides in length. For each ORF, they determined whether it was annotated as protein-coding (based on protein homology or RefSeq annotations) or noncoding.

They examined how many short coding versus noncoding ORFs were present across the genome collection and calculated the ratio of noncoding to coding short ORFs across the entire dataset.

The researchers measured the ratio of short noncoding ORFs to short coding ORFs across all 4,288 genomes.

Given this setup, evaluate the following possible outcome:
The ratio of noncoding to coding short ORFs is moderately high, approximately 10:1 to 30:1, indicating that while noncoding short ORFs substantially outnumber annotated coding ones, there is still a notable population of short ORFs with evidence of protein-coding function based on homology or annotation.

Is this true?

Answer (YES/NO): YES